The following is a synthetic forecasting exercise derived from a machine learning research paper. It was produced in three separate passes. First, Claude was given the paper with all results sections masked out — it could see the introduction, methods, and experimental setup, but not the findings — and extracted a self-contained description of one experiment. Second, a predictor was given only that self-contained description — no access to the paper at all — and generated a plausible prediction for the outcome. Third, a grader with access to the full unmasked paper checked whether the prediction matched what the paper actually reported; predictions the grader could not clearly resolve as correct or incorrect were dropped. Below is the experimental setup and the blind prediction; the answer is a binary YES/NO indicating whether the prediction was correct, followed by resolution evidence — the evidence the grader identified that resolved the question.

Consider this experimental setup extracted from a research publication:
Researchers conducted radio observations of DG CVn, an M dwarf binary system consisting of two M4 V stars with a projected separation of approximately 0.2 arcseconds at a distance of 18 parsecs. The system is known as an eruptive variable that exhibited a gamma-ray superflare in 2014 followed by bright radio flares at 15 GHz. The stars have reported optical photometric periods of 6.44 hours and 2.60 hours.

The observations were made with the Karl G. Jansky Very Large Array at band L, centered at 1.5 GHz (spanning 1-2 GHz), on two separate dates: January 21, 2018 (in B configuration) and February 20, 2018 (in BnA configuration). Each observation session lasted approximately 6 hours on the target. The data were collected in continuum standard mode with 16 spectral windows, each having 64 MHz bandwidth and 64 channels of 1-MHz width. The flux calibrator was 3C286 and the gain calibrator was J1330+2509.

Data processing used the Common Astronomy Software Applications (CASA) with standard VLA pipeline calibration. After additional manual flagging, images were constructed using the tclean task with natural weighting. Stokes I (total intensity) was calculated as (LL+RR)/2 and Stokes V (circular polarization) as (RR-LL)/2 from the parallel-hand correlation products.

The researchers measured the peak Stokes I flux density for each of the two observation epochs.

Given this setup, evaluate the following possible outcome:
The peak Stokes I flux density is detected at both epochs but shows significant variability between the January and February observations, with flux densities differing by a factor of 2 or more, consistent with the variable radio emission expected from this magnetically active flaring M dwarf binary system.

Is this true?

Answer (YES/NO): NO